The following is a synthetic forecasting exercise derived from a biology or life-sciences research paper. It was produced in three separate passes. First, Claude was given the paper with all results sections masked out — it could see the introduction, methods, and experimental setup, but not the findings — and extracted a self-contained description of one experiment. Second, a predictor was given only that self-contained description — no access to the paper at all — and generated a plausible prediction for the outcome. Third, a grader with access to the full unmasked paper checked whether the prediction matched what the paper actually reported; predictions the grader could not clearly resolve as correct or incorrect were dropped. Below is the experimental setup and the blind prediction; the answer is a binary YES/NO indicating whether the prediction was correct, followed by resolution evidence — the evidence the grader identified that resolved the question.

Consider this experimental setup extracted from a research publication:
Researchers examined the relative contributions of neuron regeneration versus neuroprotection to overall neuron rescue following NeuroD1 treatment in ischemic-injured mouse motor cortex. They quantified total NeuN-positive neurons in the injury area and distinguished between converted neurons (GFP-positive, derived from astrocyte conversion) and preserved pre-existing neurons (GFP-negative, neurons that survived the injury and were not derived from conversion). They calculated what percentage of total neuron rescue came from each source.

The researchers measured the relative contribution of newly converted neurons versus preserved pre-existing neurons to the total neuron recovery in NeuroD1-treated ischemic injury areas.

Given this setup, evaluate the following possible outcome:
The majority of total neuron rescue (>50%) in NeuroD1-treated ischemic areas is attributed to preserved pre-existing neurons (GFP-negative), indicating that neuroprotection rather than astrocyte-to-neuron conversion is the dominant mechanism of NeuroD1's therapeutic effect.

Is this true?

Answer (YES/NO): YES